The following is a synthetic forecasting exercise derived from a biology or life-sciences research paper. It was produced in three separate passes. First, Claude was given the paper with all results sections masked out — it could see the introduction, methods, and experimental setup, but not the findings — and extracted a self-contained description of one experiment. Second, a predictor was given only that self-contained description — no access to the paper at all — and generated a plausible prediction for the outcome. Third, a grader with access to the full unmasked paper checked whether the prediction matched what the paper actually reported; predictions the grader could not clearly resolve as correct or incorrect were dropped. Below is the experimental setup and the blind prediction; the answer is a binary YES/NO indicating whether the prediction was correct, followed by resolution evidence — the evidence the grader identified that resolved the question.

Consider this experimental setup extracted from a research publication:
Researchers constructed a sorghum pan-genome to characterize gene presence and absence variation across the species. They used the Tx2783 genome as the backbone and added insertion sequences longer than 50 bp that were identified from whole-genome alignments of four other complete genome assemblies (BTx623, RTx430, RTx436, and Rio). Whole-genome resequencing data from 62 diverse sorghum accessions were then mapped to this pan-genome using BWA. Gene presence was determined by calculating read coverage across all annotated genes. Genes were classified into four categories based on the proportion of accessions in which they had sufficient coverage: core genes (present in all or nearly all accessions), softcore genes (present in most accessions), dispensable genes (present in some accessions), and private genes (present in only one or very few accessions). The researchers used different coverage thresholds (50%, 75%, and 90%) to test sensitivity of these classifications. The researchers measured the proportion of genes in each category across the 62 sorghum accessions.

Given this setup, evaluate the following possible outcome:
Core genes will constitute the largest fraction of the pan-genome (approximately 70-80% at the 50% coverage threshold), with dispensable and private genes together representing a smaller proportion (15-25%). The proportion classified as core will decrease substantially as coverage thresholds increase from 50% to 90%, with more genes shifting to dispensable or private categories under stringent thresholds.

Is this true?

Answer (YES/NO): NO